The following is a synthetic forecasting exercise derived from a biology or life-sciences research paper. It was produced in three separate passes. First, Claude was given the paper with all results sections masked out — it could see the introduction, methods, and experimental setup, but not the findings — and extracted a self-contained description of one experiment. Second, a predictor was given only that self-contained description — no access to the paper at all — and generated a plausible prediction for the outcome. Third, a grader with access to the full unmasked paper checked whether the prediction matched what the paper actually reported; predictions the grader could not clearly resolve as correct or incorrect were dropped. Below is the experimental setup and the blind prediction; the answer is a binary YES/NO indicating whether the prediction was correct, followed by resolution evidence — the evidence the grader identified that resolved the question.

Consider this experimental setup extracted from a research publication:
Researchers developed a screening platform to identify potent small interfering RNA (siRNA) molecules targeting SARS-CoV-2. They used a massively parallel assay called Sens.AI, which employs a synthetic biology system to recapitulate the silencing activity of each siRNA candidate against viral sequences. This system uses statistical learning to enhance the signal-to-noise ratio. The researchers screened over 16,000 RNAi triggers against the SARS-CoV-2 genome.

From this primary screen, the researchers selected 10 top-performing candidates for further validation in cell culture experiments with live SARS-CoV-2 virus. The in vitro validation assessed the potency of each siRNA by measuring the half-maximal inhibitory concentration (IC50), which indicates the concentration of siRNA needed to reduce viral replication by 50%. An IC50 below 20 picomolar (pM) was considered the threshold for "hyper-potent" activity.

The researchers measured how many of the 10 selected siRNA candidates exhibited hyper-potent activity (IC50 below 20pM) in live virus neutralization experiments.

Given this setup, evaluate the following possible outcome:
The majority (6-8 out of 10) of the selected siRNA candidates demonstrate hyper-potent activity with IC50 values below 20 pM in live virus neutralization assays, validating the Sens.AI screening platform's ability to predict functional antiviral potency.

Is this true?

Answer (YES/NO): NO